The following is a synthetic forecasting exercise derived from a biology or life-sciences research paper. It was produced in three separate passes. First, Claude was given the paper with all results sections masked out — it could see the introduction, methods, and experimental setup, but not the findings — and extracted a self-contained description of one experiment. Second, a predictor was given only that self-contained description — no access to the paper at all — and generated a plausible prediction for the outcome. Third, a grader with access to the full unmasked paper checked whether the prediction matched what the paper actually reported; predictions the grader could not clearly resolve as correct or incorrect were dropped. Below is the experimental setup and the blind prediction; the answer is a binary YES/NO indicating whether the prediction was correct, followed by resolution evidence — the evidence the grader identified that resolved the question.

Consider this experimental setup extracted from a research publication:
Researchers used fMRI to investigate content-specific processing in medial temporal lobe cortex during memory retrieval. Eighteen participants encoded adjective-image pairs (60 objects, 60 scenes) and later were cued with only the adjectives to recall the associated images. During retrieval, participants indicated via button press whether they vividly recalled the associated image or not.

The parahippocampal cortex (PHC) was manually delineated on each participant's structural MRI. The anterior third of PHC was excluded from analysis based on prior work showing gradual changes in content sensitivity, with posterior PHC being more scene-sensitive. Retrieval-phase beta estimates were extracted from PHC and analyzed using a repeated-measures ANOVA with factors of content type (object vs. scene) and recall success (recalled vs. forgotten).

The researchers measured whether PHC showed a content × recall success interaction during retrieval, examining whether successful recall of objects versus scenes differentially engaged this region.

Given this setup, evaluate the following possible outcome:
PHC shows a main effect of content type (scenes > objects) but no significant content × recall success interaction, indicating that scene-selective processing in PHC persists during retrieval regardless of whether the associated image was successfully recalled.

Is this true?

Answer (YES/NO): NO